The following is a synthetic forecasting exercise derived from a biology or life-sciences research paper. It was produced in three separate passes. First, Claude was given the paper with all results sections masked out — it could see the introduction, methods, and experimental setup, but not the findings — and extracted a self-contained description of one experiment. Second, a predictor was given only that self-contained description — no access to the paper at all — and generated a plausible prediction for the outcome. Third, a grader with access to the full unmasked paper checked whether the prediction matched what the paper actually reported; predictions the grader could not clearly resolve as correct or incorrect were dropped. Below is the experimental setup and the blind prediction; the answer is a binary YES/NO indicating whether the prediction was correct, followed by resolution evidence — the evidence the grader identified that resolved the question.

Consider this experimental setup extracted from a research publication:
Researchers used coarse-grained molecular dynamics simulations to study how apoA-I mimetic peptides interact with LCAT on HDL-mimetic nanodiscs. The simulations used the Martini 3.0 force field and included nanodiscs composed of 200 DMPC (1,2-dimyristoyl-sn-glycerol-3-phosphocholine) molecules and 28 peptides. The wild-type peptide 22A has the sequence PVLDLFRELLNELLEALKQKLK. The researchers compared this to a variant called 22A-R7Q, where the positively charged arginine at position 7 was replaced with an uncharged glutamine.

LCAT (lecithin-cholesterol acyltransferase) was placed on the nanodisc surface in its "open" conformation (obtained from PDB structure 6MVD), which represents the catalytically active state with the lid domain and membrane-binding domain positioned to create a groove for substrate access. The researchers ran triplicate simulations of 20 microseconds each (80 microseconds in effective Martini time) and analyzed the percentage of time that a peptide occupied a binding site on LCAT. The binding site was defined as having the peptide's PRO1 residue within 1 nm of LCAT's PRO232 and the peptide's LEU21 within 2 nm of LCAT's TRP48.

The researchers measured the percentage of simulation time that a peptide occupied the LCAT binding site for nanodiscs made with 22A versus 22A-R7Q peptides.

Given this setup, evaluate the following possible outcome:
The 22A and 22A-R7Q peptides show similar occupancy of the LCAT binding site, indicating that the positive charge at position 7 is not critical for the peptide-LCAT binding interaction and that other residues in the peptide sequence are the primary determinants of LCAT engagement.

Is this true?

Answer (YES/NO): YES